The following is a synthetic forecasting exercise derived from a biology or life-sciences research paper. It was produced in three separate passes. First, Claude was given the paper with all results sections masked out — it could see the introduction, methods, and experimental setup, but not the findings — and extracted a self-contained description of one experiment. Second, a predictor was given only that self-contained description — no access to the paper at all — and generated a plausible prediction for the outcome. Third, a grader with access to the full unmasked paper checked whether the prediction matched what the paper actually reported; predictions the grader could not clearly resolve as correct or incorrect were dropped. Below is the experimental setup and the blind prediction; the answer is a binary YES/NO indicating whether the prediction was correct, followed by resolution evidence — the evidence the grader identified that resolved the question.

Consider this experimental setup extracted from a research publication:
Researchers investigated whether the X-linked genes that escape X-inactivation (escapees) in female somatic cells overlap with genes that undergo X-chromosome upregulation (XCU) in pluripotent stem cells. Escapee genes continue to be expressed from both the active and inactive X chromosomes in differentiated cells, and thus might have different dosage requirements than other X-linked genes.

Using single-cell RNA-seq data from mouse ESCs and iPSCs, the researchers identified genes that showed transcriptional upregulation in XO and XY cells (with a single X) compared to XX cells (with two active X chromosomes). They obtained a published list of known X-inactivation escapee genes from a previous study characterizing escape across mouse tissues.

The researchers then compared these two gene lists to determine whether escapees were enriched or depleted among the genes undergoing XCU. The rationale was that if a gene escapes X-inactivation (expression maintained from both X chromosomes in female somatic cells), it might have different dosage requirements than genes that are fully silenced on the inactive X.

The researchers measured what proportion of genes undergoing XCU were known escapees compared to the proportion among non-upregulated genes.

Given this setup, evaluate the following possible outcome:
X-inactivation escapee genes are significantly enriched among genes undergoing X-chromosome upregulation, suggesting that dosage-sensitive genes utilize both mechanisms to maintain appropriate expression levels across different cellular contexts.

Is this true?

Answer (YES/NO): NO